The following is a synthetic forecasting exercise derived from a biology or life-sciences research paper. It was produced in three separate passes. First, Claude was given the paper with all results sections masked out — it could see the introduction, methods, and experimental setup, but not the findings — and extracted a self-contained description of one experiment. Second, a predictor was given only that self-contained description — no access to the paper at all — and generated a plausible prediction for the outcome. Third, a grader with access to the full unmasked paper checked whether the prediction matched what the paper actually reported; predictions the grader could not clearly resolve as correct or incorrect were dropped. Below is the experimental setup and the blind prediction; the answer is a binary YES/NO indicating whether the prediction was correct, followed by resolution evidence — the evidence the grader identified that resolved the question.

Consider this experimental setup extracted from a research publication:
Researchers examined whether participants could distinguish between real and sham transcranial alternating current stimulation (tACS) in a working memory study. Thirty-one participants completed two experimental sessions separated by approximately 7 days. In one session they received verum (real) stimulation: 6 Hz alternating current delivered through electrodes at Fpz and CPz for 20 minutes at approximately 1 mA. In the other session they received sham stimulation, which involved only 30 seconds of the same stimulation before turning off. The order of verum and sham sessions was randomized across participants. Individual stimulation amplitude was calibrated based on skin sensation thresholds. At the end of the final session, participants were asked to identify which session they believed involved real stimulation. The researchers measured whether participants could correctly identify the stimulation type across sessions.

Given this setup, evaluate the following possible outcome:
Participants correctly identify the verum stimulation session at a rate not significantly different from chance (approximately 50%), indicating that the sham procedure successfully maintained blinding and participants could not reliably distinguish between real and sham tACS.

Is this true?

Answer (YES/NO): YES